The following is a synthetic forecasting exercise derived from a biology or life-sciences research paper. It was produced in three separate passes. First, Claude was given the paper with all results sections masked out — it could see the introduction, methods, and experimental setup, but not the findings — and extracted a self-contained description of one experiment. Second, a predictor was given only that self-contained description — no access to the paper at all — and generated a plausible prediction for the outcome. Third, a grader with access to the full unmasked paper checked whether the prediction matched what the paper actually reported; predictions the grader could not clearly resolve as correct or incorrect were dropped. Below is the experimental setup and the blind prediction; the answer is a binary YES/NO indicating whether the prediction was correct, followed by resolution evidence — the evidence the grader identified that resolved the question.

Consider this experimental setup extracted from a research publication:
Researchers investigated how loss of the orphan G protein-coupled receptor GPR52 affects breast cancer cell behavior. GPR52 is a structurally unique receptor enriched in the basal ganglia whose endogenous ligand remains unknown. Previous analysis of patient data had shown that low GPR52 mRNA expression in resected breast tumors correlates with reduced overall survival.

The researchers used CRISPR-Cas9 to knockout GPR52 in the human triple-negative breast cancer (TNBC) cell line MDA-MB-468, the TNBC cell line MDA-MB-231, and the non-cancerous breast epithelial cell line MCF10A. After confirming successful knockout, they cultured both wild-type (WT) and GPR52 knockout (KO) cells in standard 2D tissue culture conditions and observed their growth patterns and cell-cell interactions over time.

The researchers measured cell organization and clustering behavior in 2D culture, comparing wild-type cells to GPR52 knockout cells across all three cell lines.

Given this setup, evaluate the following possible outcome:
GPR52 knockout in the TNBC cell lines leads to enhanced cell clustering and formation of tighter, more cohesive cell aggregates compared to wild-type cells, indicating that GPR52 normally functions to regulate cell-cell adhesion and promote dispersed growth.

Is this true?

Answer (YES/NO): YES